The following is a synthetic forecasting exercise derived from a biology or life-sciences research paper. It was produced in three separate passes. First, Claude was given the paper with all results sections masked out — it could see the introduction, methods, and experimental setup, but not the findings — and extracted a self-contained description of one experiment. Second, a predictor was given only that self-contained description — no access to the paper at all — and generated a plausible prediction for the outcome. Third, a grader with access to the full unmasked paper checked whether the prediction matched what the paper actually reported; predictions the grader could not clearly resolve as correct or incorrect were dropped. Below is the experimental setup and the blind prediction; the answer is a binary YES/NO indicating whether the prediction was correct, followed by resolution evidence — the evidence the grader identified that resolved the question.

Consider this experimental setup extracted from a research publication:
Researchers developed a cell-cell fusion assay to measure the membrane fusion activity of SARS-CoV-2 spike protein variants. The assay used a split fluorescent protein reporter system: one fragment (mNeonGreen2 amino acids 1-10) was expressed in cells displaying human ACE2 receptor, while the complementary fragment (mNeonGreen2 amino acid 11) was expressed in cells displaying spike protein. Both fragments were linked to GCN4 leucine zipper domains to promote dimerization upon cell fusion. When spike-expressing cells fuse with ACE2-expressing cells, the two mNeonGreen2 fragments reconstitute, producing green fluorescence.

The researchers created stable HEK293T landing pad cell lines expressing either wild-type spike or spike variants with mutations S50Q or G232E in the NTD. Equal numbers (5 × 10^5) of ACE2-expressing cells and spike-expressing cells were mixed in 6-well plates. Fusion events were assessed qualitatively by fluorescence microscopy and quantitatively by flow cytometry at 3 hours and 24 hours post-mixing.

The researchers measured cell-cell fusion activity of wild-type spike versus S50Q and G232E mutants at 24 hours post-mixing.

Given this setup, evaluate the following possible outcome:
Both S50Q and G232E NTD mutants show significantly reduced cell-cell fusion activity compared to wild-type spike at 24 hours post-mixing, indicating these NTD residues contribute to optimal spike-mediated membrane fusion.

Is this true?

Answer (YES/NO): NO